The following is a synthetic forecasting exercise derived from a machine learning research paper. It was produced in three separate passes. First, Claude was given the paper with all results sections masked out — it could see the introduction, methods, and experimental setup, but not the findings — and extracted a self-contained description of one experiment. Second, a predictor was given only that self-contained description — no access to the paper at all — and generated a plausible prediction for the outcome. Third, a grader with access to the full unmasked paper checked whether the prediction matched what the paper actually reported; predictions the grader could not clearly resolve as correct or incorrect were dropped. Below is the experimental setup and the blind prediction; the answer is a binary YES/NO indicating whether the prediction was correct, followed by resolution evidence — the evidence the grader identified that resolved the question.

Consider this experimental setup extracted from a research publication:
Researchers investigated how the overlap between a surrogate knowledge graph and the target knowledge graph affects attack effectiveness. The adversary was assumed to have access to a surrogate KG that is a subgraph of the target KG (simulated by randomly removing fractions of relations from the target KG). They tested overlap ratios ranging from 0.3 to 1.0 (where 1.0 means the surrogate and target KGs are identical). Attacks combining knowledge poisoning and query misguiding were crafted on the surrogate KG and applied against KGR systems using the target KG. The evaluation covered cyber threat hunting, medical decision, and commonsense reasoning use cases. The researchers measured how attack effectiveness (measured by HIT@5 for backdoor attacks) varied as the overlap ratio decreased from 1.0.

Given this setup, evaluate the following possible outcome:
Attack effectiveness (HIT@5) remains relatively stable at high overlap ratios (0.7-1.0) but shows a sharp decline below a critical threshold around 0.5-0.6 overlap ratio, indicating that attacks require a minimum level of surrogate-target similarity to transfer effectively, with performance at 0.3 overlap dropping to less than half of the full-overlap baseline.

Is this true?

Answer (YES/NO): NO